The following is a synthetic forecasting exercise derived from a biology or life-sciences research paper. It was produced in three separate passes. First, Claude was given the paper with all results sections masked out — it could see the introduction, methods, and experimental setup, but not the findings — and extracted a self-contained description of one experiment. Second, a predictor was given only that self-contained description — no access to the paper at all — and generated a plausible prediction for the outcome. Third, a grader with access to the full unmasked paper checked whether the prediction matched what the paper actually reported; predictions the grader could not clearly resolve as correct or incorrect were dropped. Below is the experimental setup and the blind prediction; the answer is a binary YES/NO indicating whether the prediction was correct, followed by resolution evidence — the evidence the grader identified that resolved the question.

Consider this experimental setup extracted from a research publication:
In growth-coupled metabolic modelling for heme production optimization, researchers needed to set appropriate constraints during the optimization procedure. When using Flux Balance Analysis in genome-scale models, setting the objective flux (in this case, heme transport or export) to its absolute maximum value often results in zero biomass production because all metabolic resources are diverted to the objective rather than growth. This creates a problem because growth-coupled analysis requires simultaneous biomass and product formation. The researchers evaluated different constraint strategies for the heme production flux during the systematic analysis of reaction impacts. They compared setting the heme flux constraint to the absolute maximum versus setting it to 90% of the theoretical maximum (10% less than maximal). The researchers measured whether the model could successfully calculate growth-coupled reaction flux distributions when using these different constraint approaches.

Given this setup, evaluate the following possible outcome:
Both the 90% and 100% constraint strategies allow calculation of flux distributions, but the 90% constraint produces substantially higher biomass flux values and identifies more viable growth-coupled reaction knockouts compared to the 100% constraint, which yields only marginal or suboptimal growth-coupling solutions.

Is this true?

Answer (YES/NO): NO